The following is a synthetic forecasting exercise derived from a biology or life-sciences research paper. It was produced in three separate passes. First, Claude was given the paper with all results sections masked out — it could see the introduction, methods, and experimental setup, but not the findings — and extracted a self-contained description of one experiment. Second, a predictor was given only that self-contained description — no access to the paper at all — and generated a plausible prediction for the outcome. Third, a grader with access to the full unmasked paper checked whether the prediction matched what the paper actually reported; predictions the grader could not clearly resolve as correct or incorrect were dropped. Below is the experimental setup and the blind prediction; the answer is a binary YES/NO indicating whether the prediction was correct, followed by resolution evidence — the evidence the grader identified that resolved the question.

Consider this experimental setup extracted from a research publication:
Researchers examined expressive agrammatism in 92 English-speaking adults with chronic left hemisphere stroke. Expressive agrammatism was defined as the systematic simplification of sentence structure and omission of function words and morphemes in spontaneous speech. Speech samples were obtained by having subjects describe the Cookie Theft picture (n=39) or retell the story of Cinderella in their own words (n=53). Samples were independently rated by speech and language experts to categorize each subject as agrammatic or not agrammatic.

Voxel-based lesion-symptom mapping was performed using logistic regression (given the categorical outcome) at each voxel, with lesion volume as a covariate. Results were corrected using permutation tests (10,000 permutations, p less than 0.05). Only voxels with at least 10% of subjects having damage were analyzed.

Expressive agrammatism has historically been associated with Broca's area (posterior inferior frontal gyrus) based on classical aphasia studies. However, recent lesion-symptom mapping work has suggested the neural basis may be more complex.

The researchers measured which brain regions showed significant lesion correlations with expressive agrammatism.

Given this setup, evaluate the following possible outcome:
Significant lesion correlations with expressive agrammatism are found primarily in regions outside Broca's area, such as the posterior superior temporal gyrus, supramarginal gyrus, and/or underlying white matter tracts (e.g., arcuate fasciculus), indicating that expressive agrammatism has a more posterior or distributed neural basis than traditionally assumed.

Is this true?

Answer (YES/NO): NO